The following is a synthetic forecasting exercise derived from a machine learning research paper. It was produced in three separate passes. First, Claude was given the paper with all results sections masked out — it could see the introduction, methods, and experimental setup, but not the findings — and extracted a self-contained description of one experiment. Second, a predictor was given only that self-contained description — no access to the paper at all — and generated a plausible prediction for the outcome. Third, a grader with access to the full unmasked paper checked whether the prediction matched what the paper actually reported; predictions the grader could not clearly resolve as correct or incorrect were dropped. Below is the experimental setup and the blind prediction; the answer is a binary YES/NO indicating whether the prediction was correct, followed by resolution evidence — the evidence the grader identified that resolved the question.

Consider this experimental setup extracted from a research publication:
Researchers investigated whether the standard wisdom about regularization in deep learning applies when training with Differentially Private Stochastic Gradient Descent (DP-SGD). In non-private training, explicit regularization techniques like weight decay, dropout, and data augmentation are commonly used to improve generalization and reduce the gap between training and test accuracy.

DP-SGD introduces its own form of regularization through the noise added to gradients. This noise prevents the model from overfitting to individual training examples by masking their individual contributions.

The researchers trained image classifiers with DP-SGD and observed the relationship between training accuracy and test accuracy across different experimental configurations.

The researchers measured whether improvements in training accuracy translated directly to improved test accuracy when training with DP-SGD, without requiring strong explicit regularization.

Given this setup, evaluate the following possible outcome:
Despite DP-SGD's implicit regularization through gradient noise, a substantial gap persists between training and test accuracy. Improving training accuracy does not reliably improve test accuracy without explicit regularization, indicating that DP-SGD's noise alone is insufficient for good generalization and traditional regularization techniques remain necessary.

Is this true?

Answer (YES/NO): NO